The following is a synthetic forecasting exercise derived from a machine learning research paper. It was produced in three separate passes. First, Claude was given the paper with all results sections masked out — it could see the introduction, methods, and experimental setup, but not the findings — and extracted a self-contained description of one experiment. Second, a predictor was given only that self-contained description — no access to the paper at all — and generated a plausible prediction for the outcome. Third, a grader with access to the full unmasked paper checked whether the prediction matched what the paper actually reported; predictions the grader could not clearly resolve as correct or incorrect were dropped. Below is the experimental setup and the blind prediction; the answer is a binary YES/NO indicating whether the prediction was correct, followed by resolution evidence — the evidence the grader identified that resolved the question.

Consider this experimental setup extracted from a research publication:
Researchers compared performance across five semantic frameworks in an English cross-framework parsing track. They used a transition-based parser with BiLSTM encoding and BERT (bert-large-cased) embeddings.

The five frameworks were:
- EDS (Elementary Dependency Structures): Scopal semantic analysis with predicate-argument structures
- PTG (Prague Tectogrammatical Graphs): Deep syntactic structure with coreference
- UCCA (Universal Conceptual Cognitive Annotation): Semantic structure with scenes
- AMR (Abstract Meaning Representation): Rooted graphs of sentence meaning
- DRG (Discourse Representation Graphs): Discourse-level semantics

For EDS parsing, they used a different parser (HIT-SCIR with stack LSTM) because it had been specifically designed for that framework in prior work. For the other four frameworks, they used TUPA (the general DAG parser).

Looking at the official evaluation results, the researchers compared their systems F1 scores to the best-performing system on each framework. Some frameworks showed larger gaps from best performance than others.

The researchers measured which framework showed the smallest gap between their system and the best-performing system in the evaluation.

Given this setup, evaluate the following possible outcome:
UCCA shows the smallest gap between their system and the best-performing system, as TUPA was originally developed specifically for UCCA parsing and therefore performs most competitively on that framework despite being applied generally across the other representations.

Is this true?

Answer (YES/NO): YES